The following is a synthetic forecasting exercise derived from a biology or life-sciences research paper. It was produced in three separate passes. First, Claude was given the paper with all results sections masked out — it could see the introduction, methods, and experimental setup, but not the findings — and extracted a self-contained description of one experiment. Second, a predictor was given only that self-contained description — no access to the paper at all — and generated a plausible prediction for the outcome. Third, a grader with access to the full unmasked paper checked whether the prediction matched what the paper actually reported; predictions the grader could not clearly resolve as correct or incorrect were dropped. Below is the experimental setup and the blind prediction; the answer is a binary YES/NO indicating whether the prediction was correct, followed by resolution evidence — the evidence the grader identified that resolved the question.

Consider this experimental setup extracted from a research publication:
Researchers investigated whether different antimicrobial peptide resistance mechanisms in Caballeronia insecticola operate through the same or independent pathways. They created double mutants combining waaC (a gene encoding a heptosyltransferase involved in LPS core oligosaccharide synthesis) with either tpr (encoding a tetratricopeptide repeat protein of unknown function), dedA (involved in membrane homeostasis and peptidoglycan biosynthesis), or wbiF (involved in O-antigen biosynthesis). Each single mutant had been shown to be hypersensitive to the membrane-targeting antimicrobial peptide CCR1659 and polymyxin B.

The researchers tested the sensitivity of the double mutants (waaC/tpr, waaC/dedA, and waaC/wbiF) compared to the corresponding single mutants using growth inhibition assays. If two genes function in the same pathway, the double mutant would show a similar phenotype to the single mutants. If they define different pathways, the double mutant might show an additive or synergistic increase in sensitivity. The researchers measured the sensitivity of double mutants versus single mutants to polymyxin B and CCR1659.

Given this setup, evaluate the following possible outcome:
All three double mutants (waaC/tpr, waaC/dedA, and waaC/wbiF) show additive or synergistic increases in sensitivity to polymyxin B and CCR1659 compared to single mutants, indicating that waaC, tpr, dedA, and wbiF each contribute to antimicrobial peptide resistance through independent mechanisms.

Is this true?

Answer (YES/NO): YES